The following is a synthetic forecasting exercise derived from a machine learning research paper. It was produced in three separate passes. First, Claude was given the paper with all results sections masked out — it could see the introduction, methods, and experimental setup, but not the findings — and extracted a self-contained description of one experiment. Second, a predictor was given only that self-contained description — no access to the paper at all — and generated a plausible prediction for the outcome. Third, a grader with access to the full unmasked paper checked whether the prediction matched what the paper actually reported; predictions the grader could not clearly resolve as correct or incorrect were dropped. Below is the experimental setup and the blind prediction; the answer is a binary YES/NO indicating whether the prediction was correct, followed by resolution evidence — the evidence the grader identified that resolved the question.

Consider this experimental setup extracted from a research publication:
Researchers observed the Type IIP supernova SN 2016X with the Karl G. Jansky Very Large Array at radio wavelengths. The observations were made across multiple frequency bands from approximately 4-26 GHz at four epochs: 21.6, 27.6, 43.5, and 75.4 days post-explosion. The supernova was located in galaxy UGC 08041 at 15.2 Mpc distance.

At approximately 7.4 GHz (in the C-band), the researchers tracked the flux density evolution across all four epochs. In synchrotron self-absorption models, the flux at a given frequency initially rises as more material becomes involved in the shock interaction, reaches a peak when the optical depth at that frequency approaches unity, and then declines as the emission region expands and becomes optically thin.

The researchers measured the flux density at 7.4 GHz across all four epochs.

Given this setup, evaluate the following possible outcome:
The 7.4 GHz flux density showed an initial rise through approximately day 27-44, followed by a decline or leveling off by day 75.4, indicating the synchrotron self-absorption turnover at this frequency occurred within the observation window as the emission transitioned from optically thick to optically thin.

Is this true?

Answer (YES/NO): YES